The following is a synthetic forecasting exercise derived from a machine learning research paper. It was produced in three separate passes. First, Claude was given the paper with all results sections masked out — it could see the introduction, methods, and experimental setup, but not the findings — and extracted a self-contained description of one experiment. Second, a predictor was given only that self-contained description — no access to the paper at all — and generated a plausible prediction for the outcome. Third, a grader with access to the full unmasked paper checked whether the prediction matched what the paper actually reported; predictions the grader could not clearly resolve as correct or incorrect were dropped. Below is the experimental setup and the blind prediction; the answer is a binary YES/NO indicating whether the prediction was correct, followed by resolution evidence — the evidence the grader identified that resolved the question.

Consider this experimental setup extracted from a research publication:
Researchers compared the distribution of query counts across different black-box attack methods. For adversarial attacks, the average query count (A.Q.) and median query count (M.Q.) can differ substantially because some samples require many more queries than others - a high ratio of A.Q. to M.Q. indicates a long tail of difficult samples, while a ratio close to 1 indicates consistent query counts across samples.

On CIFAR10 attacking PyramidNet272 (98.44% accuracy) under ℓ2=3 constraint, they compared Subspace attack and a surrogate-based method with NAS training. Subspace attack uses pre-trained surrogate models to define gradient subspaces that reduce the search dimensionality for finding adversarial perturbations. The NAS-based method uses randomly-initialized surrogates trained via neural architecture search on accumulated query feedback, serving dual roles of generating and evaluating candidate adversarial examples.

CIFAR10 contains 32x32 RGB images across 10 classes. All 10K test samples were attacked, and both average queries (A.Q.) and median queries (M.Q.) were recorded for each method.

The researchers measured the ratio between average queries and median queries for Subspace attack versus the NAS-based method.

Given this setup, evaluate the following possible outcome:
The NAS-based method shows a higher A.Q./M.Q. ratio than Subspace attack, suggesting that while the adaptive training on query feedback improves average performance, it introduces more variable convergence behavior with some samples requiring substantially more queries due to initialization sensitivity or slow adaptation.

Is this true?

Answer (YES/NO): YES